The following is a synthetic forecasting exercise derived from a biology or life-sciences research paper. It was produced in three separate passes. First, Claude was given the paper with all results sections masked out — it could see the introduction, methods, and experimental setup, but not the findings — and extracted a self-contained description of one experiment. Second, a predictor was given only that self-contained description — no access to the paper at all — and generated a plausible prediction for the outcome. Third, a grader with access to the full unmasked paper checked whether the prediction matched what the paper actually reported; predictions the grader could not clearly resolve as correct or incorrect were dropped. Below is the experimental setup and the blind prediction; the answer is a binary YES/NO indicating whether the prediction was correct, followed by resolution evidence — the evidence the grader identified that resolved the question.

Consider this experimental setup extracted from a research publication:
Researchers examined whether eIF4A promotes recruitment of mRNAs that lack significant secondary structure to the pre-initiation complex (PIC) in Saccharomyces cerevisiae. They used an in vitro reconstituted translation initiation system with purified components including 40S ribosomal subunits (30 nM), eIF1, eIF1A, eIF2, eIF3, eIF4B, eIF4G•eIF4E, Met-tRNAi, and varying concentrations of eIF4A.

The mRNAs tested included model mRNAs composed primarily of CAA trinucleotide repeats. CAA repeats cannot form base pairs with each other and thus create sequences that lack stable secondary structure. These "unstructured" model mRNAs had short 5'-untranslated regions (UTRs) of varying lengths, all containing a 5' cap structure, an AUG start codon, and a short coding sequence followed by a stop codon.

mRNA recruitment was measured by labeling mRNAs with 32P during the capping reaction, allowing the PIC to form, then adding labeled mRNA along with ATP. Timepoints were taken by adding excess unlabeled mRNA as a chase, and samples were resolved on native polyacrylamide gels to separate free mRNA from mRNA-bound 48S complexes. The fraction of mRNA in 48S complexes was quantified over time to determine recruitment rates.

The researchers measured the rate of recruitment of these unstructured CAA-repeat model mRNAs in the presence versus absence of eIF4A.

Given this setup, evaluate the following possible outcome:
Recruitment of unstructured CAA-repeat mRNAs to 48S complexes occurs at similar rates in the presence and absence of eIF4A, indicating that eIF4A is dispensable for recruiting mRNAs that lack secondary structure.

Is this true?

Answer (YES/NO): NO